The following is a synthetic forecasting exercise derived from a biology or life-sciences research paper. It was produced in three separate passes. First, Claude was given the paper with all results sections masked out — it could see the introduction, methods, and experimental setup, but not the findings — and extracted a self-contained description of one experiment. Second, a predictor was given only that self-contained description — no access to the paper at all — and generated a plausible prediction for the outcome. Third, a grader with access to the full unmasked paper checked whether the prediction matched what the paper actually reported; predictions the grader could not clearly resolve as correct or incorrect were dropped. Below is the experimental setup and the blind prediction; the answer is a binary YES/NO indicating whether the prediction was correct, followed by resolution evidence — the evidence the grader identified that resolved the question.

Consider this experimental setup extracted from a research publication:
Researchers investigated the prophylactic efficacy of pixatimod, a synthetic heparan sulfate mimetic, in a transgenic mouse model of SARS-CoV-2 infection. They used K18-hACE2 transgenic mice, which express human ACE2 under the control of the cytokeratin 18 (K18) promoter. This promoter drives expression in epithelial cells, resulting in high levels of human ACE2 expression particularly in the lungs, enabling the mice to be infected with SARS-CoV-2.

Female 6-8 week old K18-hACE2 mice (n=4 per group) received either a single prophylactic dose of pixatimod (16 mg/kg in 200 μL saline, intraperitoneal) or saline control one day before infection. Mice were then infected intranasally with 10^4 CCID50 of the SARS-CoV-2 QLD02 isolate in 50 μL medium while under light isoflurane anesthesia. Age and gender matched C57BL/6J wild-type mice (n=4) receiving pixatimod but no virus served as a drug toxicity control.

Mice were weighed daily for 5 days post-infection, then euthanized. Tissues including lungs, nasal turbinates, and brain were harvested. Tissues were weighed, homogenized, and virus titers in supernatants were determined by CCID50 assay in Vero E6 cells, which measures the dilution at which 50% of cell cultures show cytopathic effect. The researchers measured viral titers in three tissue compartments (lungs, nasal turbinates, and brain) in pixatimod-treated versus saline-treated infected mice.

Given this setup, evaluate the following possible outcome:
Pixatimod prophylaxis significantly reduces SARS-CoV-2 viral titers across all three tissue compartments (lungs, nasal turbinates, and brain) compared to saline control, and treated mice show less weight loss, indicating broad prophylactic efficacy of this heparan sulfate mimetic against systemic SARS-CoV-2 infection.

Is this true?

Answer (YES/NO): NO